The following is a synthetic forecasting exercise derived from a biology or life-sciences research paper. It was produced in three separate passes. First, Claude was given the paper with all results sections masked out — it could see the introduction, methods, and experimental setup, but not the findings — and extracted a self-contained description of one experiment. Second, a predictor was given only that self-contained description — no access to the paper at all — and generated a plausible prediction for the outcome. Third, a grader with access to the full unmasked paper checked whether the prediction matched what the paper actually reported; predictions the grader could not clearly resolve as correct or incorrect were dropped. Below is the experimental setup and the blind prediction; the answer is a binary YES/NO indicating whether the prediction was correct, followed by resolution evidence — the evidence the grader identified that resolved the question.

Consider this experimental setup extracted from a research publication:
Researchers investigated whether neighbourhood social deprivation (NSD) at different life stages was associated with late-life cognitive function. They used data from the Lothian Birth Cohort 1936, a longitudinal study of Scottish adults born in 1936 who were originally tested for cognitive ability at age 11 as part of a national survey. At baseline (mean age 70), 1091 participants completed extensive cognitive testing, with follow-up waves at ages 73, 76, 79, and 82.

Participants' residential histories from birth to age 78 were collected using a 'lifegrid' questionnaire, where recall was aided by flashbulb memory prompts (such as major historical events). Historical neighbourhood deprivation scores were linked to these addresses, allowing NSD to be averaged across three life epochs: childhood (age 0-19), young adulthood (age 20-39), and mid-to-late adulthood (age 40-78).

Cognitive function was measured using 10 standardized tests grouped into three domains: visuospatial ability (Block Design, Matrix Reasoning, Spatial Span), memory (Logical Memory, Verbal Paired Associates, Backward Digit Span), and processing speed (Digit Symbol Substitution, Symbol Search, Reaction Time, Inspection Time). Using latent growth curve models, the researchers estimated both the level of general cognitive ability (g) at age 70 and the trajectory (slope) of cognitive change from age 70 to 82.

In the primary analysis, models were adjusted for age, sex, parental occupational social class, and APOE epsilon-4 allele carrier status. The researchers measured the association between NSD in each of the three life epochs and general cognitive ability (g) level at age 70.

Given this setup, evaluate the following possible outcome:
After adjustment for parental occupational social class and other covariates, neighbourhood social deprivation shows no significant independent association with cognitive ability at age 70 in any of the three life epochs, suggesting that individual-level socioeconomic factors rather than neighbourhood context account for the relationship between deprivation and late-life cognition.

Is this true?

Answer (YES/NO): NO